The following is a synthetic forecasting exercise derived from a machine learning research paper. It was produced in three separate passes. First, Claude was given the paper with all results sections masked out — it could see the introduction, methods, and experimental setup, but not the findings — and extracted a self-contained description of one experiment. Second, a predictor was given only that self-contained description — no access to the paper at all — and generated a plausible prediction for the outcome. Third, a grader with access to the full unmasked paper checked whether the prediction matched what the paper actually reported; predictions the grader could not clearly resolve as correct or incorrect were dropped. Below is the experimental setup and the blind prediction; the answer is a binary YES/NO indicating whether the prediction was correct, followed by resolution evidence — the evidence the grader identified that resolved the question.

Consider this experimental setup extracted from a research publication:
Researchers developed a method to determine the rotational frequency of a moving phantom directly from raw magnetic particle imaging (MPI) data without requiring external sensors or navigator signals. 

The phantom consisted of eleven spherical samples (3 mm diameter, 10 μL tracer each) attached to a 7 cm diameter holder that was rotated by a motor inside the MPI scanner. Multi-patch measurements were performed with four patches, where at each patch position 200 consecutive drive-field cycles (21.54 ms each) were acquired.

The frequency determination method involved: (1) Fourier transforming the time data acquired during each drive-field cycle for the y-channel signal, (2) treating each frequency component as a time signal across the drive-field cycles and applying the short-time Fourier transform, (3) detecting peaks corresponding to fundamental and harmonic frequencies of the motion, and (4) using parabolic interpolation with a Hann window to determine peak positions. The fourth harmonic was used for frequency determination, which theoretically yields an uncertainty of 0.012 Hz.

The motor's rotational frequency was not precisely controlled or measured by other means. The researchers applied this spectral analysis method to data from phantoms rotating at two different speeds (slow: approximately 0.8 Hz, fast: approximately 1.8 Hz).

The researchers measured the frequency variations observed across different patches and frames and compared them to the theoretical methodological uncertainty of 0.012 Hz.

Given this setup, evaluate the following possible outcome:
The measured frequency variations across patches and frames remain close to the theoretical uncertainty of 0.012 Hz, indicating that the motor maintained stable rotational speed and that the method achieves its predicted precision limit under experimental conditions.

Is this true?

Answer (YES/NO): YES